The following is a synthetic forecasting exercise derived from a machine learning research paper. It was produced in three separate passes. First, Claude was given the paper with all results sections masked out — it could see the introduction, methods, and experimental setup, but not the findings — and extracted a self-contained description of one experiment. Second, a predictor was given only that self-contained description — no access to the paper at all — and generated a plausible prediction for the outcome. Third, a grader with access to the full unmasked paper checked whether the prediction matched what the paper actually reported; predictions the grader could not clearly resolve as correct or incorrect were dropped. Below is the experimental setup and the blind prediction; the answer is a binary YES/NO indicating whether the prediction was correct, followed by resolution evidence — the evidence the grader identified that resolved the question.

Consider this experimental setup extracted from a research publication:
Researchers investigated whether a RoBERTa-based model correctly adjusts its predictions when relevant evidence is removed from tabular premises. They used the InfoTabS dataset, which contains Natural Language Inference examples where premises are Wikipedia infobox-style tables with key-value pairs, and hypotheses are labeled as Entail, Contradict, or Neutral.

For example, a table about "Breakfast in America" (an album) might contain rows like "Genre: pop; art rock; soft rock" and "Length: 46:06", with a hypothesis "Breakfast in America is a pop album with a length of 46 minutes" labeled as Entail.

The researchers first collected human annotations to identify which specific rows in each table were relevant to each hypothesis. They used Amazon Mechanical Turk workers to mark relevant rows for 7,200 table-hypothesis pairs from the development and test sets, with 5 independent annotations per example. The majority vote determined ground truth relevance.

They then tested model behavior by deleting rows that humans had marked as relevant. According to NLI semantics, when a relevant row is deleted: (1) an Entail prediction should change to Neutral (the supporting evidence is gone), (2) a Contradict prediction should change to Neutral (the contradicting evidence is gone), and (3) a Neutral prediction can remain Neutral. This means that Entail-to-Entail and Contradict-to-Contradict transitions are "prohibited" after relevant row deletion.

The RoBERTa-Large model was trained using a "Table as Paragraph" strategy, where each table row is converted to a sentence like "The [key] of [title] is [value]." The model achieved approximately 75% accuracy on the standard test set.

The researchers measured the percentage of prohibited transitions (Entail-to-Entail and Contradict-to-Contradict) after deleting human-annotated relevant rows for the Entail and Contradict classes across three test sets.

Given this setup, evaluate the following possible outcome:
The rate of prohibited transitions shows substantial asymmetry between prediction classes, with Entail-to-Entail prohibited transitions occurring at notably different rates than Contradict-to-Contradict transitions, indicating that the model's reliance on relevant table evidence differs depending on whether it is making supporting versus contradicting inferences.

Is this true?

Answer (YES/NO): NO